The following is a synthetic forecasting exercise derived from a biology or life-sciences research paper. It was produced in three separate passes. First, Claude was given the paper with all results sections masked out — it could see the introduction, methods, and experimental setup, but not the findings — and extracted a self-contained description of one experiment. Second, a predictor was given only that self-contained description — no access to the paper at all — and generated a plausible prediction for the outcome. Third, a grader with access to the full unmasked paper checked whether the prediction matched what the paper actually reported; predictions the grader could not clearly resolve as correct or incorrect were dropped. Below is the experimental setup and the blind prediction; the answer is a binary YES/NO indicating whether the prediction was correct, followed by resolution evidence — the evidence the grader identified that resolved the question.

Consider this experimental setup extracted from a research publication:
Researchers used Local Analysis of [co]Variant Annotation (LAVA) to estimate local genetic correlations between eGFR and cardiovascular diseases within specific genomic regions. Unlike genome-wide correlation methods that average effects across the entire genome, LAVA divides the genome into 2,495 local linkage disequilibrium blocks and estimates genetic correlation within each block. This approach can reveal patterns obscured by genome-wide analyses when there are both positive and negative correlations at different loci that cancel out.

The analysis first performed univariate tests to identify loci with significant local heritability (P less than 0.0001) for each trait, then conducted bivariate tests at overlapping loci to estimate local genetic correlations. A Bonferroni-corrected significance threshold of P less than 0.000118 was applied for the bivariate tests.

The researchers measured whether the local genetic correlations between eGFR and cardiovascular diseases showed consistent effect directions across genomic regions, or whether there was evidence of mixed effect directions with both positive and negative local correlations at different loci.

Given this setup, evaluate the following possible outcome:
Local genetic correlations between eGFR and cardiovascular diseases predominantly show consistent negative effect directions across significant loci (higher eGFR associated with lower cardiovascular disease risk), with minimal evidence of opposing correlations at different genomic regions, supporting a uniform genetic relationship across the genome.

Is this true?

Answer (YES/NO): NO